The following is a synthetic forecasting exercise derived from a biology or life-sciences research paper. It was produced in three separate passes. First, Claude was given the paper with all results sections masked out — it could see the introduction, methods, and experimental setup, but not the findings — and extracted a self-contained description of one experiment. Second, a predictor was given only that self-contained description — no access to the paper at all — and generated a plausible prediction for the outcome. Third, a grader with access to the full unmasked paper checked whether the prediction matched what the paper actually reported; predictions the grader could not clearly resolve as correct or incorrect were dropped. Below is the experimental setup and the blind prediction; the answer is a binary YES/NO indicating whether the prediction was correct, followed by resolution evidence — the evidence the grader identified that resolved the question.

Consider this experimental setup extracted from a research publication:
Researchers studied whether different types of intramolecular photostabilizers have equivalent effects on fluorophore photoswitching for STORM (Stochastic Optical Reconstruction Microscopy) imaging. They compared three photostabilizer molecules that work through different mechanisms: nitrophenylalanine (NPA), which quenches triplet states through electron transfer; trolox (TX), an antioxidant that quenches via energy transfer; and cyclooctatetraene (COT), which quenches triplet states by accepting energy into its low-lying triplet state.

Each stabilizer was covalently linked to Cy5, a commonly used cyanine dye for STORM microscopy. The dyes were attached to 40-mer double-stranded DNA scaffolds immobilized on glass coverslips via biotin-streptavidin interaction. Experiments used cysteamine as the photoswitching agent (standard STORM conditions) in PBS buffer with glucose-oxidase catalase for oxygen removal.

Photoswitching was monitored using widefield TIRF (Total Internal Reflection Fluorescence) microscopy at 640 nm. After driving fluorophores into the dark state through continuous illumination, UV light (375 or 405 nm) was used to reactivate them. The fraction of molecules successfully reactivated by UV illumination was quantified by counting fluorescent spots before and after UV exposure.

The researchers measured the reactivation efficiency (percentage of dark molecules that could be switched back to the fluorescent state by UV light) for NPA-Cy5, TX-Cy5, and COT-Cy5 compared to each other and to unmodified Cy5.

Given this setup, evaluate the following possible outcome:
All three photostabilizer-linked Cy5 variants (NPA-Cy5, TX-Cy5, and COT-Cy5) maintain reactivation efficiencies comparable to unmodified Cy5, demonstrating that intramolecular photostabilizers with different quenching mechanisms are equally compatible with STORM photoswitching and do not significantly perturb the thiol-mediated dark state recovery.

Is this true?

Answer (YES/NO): NO